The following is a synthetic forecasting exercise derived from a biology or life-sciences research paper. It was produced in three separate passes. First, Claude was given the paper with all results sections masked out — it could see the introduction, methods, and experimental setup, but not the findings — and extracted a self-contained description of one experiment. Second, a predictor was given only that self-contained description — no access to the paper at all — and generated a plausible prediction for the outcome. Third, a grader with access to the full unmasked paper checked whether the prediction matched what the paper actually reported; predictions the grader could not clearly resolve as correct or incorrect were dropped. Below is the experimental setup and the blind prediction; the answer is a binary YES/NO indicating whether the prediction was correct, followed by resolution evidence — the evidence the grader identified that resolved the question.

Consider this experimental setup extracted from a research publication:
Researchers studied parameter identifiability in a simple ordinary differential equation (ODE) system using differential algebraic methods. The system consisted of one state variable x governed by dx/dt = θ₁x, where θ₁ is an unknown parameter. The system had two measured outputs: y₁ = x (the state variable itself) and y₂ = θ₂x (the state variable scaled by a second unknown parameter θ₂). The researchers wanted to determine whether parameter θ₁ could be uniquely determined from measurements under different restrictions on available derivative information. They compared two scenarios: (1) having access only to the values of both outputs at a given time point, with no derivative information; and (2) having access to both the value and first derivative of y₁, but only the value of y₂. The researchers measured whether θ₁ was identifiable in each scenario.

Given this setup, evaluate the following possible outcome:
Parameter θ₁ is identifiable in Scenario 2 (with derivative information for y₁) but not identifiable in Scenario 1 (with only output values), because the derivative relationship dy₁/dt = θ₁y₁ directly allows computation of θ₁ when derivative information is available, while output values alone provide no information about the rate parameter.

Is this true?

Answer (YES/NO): YES